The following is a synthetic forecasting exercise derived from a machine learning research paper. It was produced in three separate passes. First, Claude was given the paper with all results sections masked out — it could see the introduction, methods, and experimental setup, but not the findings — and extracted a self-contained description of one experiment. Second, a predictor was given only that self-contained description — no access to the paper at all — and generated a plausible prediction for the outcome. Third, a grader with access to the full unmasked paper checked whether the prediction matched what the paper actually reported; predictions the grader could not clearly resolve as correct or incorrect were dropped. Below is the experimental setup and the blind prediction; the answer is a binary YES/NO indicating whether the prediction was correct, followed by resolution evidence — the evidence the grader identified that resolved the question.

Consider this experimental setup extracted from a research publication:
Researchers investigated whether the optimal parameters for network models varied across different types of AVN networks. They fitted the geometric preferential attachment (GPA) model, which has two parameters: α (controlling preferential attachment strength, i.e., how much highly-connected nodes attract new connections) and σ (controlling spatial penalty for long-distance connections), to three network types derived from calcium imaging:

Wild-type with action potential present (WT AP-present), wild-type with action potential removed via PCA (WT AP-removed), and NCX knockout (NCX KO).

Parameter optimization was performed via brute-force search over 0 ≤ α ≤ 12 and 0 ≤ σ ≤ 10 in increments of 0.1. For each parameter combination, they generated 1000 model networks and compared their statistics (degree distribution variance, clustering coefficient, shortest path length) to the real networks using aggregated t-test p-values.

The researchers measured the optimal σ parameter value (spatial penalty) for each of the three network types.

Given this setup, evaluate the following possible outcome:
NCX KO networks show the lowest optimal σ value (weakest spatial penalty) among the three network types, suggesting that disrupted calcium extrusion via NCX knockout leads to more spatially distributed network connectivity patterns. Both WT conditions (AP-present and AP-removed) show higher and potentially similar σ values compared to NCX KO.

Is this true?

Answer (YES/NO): NO